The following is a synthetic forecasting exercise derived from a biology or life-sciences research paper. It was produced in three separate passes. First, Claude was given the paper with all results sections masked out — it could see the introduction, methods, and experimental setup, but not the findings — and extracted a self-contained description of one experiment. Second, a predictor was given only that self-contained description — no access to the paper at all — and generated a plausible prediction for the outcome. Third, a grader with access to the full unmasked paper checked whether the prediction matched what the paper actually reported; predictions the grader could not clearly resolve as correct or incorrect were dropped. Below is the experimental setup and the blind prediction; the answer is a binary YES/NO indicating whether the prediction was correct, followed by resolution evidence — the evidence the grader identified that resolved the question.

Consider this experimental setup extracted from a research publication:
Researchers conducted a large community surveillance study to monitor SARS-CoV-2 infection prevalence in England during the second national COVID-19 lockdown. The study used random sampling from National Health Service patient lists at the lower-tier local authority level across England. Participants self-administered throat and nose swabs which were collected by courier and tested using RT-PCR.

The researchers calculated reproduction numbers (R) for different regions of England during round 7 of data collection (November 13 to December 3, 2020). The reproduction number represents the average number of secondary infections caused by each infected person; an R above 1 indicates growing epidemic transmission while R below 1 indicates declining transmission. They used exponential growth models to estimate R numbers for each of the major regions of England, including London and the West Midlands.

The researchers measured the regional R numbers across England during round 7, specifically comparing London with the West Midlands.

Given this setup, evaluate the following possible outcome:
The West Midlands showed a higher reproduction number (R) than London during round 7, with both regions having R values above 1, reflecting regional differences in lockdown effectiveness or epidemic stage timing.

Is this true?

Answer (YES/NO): NO